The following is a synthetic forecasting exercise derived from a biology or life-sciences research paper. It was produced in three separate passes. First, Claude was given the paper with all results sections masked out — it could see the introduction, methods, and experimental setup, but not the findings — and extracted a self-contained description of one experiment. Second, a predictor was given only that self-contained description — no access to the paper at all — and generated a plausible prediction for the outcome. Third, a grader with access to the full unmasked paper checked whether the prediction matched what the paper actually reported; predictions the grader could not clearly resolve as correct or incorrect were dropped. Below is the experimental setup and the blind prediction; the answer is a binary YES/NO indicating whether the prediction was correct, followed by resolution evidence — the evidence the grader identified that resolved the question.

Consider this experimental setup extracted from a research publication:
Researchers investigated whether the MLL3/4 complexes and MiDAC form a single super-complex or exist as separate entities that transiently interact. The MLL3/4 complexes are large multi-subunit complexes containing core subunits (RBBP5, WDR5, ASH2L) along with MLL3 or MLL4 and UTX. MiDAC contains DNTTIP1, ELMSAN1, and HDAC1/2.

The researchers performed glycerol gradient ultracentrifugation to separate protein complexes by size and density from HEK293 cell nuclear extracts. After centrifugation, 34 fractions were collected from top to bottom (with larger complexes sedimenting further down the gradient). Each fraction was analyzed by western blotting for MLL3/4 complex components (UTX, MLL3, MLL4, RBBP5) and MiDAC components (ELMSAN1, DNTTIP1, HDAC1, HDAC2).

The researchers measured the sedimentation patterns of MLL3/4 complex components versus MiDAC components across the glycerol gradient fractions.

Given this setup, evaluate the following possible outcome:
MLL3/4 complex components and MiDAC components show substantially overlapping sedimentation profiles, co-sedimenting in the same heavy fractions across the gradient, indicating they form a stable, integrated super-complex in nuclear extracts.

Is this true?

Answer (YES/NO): NO